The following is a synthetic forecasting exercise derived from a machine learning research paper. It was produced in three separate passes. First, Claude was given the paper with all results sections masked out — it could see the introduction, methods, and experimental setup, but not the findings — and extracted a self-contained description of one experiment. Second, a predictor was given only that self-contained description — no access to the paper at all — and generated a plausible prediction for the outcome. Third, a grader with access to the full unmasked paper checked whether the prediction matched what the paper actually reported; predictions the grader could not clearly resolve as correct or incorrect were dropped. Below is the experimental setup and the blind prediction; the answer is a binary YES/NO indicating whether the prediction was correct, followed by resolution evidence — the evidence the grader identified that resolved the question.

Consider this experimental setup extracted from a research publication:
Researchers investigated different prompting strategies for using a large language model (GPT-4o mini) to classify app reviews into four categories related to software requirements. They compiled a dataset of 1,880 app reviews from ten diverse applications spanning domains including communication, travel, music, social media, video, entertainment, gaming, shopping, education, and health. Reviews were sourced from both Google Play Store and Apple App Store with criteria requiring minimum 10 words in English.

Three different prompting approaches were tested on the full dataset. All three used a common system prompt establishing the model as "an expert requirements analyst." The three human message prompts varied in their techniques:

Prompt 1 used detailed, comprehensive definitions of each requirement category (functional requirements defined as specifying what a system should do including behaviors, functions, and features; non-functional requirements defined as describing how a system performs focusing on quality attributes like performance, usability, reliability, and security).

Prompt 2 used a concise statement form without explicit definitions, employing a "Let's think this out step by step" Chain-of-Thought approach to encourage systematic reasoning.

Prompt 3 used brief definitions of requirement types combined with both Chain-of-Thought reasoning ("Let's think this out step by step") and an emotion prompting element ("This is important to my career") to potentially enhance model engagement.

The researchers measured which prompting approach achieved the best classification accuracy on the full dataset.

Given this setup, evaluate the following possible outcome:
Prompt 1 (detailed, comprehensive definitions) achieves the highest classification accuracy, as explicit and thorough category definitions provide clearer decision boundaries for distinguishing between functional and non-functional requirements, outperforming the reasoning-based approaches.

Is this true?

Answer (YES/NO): NO